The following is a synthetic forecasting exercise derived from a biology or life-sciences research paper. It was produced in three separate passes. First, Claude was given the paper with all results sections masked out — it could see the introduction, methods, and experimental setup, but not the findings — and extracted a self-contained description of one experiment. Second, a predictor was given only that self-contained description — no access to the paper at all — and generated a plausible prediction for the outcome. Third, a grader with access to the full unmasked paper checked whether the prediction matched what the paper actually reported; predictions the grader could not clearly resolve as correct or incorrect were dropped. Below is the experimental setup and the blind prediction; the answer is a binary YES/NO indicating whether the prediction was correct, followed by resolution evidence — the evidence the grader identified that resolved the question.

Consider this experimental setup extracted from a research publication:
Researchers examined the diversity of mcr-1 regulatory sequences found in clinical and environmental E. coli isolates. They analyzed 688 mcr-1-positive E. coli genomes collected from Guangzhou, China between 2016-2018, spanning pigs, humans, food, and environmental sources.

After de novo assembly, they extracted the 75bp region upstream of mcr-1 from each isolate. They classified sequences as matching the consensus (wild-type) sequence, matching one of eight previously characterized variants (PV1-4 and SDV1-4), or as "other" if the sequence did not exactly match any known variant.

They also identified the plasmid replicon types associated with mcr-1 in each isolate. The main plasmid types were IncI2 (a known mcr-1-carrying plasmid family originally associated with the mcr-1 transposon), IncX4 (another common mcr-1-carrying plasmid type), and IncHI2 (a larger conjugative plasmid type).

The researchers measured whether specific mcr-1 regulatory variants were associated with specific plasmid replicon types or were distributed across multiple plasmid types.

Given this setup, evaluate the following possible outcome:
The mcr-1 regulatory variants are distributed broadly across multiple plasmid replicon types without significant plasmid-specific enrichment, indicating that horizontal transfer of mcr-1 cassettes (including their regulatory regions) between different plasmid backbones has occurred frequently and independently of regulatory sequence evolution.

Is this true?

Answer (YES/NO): NO